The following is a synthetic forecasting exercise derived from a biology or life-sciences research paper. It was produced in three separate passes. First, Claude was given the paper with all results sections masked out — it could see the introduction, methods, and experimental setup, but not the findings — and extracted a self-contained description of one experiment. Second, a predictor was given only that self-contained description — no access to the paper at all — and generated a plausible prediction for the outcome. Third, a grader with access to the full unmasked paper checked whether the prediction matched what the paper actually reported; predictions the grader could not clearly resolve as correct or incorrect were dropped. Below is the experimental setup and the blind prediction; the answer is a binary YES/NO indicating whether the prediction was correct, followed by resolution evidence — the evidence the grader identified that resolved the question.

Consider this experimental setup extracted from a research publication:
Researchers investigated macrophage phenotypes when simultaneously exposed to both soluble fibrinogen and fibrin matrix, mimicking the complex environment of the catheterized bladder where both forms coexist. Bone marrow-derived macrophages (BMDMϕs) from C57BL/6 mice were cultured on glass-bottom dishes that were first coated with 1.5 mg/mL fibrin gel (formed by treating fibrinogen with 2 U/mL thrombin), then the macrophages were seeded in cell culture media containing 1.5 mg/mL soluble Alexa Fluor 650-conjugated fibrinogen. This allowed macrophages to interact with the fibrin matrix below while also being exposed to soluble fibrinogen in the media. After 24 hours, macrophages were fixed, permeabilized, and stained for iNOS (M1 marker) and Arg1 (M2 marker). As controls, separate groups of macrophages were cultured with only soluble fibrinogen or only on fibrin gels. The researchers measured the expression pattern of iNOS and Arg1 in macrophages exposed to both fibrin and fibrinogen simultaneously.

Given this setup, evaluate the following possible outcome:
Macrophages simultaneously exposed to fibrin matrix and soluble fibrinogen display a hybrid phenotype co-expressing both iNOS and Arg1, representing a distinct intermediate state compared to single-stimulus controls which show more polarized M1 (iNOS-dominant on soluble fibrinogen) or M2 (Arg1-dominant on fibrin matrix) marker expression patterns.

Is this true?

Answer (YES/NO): NO